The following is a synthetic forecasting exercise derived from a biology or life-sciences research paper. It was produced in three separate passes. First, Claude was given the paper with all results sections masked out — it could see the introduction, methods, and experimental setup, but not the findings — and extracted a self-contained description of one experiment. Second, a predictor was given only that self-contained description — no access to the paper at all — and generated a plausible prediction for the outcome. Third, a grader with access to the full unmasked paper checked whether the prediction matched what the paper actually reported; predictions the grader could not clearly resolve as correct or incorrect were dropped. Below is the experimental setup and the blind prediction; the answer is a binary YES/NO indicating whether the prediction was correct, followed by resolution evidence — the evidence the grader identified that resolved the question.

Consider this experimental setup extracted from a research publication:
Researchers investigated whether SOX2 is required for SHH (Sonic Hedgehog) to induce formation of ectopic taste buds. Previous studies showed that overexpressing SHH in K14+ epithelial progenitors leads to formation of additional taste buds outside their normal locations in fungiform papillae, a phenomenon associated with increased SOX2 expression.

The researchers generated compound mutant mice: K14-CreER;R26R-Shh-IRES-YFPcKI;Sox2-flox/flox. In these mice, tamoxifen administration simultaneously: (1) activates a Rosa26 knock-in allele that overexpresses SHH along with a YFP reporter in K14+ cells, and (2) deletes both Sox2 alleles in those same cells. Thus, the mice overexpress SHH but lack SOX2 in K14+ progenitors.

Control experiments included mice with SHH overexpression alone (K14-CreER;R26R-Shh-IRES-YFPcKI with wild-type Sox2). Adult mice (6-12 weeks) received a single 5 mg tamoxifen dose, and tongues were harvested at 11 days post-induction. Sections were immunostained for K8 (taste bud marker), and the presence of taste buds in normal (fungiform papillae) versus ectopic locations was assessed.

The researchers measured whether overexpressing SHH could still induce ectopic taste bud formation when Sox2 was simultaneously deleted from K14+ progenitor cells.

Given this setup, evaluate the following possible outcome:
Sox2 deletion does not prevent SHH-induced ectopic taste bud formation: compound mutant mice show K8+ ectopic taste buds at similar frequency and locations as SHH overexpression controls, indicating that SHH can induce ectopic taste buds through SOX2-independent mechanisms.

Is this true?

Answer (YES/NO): NO